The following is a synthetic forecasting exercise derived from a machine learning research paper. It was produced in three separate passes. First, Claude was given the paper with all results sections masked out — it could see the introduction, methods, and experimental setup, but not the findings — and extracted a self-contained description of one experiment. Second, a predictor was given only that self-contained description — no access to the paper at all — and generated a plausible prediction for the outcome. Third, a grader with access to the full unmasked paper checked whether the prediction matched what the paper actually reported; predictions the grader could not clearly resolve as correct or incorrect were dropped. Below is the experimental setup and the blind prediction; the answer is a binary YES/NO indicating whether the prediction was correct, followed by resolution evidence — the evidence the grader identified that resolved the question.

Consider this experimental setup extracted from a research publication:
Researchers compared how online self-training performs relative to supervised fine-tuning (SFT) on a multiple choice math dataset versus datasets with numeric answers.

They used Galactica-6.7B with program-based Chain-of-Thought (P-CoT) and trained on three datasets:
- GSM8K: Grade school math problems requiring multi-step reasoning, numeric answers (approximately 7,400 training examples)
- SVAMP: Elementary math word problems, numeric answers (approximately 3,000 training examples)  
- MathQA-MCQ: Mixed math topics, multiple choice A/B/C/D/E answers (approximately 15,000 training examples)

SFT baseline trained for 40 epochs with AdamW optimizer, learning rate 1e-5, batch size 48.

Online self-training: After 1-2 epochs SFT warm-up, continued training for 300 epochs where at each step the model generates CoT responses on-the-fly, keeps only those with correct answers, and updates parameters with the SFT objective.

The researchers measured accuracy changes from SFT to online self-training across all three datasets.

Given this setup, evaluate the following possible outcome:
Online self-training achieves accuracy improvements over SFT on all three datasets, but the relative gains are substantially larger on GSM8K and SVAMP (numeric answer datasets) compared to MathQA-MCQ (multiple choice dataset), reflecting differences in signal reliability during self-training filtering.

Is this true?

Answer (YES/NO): NO